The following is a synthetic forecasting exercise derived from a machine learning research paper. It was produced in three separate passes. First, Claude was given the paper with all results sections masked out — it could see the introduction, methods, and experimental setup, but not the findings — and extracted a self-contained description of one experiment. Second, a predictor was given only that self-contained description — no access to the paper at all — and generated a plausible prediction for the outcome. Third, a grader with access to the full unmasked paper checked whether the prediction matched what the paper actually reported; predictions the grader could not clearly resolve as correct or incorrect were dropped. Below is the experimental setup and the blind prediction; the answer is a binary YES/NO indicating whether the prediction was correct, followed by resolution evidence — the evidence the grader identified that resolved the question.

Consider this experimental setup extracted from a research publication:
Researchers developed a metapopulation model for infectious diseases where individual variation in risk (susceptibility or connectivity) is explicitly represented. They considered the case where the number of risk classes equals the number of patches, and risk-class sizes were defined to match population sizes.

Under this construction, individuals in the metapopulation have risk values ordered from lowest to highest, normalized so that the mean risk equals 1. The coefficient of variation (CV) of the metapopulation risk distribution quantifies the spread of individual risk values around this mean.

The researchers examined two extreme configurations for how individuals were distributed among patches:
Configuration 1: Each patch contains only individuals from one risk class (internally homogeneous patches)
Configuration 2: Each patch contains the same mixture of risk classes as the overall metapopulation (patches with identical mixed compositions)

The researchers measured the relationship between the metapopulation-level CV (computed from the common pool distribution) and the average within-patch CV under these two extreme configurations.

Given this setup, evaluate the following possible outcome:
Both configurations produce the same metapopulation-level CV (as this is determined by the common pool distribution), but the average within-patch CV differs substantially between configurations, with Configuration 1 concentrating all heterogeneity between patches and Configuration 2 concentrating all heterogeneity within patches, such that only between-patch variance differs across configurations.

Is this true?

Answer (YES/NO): NO